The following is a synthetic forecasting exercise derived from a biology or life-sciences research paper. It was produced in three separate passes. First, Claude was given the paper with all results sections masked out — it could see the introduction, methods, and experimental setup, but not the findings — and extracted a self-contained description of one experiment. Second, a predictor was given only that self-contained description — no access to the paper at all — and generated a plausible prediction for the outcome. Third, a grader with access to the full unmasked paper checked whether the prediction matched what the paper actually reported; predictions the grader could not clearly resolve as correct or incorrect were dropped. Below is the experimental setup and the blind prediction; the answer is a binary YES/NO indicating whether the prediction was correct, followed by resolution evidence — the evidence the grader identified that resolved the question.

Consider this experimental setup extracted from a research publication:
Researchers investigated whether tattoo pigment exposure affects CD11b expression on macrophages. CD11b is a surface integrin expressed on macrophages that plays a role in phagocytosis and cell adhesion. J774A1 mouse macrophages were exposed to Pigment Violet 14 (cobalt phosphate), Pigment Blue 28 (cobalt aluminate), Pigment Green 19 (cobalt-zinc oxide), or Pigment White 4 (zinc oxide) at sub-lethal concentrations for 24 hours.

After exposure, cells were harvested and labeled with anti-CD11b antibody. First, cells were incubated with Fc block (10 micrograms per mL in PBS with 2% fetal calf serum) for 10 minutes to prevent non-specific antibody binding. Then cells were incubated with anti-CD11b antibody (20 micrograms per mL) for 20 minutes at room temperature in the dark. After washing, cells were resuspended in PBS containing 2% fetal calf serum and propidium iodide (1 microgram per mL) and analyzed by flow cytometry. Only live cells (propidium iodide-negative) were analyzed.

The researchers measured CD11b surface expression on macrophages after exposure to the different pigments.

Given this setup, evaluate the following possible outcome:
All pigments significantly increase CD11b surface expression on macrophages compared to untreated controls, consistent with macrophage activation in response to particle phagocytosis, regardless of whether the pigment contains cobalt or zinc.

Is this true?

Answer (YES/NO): NO